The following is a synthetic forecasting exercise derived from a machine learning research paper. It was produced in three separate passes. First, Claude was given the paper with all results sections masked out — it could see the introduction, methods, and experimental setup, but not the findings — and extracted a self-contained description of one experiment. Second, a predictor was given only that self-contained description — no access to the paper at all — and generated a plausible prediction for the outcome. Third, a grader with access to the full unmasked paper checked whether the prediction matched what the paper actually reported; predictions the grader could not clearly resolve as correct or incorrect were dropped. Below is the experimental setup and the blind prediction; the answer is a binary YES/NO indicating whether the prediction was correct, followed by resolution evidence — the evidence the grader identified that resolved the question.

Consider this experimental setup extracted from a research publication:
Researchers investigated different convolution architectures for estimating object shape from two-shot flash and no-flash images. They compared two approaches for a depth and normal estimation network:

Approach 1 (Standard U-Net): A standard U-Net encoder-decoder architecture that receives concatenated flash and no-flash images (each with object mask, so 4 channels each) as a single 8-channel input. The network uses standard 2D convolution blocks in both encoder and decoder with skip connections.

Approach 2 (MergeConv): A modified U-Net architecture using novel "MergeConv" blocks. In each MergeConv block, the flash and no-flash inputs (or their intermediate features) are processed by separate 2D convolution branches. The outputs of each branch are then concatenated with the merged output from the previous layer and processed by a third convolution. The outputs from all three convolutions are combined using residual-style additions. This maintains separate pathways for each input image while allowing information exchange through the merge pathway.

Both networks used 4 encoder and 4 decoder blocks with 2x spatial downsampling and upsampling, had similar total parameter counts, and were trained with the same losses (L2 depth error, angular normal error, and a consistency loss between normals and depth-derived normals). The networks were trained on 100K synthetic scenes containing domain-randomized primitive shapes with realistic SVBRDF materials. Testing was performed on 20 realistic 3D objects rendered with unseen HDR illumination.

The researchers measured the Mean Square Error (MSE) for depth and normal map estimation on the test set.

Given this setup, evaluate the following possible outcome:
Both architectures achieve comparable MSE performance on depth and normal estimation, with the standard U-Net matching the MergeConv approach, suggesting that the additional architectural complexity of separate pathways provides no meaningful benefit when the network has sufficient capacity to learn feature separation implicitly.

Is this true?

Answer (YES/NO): NO